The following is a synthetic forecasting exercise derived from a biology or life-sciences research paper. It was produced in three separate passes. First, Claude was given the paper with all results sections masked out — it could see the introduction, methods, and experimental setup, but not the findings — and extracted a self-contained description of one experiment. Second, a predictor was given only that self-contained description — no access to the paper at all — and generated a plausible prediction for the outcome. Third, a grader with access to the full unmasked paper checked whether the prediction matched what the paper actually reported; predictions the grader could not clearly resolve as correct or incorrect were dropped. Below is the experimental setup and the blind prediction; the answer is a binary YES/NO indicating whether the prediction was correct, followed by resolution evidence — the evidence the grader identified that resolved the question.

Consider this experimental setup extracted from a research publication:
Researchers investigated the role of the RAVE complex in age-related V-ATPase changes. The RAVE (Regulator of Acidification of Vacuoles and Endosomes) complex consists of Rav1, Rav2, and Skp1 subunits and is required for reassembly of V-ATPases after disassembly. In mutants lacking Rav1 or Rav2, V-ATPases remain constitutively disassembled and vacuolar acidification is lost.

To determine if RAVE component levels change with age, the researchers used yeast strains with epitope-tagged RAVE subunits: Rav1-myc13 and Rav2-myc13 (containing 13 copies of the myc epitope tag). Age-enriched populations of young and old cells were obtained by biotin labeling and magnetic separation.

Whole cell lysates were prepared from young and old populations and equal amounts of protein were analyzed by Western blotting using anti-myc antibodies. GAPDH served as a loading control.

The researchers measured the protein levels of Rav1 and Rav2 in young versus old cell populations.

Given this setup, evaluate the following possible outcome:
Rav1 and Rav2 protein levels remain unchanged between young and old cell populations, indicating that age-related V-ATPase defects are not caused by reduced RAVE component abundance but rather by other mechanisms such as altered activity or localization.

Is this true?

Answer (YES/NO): NO